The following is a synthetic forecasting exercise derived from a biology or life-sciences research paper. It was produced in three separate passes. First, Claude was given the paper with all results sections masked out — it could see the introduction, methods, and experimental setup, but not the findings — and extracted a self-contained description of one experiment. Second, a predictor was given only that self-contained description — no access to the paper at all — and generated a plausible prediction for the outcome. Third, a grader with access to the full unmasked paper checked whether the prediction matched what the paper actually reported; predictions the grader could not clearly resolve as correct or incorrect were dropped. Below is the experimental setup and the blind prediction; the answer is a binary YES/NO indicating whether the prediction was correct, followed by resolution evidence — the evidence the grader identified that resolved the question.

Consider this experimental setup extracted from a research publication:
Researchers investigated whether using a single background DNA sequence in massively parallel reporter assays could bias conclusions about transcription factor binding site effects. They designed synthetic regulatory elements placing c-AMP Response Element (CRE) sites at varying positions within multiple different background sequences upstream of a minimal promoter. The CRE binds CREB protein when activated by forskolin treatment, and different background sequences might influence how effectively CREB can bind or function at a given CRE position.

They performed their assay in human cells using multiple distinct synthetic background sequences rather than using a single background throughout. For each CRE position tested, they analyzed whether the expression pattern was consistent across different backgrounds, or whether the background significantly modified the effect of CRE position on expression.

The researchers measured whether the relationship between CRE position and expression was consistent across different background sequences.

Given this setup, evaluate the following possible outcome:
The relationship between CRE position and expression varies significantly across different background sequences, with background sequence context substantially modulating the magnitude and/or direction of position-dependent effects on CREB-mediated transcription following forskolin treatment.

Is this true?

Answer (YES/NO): YES